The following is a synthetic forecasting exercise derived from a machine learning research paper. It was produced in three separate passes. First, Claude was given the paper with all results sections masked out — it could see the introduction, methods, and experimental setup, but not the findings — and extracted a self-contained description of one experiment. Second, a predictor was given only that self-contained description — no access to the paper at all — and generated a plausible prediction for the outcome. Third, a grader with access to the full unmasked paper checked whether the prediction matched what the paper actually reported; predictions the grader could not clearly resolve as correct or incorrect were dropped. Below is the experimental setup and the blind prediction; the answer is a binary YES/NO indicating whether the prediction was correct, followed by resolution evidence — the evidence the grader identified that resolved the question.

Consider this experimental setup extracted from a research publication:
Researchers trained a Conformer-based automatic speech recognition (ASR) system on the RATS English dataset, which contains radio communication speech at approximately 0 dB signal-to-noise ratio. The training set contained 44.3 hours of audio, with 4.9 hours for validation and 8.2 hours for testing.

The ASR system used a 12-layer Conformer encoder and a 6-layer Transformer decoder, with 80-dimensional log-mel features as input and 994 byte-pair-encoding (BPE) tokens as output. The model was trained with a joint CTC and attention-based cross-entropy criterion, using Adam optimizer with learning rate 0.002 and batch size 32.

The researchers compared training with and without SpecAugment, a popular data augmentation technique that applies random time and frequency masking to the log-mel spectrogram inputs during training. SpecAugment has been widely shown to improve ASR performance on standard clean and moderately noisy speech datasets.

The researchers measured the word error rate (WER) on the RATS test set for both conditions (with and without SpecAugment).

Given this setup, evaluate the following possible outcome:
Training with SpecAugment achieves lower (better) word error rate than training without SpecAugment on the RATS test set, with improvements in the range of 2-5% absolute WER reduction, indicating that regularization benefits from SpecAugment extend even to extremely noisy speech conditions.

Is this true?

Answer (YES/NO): NO